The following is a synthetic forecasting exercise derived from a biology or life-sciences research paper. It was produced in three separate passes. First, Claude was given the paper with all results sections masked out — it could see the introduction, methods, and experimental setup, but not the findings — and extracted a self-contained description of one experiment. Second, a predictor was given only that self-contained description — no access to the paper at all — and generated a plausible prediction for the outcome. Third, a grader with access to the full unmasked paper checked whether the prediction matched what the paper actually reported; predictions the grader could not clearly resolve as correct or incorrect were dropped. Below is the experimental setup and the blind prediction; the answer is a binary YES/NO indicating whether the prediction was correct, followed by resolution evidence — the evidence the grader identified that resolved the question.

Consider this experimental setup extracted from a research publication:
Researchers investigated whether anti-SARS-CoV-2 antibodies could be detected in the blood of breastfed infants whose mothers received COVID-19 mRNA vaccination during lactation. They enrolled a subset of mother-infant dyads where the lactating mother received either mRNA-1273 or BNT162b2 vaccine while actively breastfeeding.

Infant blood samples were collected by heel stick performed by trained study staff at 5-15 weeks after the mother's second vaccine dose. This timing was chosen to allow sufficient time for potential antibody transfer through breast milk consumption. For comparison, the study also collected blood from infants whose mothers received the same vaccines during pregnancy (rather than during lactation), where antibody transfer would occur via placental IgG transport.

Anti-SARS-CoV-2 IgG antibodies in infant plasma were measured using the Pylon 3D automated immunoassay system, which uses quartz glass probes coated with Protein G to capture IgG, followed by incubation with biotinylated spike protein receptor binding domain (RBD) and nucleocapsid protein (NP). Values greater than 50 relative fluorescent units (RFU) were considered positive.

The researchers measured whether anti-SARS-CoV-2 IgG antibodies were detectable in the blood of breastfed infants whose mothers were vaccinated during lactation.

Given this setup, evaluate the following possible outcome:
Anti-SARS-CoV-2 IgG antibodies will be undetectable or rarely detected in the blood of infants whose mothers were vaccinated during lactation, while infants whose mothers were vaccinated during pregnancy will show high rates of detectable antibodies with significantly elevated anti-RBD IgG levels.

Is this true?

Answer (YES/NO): YES